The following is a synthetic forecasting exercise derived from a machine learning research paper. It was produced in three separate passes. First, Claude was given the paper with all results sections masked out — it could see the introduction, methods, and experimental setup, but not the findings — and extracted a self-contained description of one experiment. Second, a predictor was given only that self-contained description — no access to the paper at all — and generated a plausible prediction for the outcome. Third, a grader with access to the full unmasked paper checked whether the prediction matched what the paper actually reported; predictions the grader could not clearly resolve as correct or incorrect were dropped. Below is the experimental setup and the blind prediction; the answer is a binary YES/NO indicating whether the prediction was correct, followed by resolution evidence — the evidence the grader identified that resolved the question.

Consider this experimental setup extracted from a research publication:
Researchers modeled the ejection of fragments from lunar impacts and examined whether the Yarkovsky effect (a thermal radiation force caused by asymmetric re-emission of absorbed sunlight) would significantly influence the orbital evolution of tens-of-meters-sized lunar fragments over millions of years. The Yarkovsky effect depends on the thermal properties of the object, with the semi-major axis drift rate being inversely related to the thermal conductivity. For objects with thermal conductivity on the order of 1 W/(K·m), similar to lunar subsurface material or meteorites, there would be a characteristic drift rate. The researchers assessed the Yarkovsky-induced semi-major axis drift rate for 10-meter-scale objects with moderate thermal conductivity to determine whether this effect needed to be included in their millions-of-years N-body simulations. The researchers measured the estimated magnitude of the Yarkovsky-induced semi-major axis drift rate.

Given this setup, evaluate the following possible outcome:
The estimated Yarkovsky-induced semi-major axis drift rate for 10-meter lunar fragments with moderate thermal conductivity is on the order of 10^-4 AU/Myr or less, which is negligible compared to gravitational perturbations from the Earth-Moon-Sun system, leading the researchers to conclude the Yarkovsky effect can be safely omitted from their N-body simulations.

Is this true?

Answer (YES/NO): NO